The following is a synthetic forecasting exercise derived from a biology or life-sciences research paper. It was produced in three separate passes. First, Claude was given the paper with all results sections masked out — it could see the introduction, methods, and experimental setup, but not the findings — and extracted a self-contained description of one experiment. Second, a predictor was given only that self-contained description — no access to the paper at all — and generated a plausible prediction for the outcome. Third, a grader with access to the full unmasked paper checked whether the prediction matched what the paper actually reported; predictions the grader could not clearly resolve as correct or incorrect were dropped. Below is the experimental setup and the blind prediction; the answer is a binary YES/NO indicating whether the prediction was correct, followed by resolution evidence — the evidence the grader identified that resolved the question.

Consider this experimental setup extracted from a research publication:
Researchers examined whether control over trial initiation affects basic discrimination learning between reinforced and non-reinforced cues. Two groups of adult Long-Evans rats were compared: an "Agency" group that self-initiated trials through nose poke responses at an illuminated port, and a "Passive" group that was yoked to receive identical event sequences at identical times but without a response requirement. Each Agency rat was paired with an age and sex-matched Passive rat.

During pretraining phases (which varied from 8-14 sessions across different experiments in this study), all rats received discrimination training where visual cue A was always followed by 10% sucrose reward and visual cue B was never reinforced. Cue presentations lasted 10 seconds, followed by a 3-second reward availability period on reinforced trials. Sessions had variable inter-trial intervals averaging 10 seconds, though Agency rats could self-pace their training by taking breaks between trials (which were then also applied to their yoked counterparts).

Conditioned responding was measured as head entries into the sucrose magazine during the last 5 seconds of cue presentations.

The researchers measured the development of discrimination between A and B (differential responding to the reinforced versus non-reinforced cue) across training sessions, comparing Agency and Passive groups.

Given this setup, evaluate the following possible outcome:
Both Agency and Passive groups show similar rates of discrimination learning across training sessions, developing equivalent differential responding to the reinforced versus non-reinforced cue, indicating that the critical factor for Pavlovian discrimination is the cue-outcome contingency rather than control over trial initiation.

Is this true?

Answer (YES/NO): NO